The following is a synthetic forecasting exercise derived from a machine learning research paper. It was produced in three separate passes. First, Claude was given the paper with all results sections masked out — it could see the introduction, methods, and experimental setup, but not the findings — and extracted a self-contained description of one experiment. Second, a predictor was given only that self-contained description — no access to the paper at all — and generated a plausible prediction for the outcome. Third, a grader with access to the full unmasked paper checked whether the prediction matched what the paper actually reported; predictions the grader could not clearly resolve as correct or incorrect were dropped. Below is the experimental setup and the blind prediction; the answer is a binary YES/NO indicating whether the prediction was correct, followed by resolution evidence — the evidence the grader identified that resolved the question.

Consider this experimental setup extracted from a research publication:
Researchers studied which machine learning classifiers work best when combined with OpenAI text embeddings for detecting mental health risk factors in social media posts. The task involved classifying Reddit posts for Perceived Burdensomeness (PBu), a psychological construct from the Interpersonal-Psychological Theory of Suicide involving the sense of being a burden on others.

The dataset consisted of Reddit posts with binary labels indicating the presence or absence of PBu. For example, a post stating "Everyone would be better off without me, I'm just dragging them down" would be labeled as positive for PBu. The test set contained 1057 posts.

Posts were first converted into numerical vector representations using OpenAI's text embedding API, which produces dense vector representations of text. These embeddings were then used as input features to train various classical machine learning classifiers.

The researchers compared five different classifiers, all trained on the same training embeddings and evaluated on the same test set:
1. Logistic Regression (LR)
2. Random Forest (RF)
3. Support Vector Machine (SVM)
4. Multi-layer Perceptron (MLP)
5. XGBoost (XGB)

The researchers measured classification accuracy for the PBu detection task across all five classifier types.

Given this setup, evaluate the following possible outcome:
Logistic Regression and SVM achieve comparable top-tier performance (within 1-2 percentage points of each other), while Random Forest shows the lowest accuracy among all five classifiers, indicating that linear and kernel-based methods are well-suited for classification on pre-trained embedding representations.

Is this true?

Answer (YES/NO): NO